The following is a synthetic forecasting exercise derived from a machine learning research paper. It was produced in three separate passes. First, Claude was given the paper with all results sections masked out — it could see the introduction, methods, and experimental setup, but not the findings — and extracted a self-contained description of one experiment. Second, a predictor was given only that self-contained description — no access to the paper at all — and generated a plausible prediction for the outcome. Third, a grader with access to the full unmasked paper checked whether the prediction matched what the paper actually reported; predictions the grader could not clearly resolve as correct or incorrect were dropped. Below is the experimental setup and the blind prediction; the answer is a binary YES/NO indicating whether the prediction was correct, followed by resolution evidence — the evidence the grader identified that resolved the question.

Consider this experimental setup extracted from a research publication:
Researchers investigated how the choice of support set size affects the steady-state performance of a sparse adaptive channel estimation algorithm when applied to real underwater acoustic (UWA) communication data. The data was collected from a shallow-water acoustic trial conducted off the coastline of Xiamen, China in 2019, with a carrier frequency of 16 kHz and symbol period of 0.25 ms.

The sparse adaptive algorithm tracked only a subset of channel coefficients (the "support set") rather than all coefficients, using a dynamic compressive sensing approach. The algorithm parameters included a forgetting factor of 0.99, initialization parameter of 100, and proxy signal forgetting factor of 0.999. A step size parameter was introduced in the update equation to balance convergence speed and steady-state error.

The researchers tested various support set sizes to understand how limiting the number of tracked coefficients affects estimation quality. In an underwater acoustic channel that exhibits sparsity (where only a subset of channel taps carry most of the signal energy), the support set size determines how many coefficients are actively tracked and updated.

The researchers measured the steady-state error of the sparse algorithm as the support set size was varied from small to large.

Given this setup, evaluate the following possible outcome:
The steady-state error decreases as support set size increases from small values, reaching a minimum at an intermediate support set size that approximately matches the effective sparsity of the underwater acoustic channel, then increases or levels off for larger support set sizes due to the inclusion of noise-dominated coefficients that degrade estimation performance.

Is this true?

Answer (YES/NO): NO